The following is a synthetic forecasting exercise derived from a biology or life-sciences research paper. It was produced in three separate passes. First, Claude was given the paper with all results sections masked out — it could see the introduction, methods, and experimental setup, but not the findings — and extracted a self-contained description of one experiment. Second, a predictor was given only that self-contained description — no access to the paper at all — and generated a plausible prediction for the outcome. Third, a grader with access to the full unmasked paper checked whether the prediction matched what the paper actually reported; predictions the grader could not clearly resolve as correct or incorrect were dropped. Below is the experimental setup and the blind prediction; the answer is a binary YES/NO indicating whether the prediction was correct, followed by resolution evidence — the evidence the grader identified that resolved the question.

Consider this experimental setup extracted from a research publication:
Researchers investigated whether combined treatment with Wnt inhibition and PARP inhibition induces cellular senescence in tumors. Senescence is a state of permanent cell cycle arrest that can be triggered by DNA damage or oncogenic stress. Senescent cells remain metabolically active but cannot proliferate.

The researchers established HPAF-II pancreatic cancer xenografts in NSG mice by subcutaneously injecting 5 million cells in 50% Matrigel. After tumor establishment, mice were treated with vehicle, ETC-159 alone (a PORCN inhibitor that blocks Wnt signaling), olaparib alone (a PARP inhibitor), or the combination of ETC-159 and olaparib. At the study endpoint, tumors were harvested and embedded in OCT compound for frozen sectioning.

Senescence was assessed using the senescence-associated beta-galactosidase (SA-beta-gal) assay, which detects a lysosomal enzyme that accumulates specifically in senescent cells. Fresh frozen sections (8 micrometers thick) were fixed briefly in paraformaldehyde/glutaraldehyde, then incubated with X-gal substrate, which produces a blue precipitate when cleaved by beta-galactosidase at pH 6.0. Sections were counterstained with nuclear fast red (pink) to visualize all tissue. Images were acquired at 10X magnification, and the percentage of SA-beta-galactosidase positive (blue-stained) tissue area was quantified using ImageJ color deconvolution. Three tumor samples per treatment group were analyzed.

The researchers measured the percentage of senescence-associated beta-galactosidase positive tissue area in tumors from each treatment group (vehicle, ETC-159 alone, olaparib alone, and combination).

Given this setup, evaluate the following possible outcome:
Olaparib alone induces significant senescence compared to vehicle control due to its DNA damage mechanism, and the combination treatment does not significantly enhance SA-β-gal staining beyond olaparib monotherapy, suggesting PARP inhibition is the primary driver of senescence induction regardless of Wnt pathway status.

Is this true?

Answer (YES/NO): NO